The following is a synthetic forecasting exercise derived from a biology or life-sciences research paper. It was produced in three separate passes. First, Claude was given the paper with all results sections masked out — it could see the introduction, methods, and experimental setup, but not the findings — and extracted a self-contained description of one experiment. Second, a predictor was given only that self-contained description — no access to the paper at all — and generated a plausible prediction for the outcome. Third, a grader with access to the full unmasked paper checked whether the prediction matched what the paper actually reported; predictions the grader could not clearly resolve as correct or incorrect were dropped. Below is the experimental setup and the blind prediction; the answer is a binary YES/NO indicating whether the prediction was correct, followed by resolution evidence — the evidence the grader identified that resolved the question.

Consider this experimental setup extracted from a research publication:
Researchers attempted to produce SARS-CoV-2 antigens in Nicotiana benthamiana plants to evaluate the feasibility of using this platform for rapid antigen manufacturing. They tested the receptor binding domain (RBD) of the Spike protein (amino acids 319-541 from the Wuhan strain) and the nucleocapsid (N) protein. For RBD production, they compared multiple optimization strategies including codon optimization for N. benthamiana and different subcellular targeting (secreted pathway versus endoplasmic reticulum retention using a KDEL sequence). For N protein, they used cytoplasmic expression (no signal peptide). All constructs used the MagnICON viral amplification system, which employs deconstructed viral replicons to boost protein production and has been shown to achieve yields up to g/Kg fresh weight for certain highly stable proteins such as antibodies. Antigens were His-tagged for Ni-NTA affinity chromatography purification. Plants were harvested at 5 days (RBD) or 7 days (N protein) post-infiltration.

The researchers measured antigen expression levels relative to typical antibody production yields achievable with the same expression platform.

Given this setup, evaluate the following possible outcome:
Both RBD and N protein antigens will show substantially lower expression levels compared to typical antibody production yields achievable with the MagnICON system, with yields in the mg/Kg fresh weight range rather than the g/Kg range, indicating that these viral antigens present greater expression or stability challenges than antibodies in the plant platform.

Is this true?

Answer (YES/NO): YES